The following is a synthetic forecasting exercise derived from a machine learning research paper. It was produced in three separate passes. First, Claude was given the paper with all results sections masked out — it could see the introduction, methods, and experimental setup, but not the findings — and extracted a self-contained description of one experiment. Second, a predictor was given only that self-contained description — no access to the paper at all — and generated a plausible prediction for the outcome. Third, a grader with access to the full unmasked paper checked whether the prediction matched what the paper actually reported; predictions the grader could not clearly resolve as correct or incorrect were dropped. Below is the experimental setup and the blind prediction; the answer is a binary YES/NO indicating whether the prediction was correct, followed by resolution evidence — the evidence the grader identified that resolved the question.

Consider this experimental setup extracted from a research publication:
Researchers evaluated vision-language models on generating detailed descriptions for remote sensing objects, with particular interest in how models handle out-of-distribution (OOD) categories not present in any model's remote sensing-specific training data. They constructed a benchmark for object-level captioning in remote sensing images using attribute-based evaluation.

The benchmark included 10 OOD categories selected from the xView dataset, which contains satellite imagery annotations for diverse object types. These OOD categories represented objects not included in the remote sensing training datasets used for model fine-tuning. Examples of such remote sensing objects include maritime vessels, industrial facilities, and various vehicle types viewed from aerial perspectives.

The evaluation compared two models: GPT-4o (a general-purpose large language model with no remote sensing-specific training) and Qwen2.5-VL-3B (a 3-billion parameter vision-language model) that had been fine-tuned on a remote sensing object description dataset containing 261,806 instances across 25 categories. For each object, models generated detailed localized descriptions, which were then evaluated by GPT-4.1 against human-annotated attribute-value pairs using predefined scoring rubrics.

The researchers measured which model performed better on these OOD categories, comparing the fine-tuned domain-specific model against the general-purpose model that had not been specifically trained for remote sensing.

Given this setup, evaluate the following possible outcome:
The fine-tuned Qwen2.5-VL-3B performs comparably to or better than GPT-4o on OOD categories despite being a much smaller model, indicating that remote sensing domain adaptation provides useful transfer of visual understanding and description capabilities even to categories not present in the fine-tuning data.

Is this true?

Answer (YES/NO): NO